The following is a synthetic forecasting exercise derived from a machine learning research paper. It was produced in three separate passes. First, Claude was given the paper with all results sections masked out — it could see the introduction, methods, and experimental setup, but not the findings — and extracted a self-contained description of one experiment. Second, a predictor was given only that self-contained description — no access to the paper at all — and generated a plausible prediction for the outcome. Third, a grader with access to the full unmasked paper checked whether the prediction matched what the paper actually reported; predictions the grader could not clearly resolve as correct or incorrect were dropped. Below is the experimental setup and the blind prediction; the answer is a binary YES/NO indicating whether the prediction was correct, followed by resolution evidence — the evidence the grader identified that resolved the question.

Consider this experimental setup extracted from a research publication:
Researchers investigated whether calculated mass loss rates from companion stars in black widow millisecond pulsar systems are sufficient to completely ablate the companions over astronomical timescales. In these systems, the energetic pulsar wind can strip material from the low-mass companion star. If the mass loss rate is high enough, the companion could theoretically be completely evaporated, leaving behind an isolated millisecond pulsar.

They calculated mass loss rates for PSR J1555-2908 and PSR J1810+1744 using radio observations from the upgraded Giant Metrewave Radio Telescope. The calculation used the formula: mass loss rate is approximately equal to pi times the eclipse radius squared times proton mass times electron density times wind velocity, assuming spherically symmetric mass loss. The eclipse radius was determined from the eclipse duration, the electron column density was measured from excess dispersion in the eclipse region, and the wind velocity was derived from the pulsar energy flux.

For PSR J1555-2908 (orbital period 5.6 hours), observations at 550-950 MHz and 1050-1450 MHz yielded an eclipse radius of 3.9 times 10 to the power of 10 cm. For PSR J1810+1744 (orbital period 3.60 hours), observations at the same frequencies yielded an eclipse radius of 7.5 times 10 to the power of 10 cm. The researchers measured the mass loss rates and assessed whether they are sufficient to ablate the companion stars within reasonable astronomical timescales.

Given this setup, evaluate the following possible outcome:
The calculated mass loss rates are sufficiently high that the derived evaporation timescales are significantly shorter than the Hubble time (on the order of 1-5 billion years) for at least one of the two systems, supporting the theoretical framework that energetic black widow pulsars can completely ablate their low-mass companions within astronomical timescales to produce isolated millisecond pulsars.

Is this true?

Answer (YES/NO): NO